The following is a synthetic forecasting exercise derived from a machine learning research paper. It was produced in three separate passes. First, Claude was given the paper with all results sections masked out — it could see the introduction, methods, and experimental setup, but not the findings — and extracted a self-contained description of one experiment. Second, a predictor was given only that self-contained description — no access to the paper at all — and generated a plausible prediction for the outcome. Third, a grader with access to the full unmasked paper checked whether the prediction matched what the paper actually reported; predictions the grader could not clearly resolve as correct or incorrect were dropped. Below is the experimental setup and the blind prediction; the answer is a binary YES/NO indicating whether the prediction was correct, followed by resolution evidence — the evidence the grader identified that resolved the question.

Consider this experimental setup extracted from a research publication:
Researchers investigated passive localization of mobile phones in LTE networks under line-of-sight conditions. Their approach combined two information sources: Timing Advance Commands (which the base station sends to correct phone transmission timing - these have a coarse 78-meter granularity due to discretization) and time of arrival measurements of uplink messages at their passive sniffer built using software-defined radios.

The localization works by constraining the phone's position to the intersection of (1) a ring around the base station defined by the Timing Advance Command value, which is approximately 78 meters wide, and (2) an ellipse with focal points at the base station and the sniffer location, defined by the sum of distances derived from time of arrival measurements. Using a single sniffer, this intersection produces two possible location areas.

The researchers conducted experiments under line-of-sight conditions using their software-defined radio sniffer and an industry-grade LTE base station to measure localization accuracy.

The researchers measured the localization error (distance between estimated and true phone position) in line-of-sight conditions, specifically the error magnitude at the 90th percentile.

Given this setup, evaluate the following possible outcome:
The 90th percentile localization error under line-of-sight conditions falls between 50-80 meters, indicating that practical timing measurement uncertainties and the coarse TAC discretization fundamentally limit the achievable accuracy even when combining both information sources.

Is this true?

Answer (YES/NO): NO